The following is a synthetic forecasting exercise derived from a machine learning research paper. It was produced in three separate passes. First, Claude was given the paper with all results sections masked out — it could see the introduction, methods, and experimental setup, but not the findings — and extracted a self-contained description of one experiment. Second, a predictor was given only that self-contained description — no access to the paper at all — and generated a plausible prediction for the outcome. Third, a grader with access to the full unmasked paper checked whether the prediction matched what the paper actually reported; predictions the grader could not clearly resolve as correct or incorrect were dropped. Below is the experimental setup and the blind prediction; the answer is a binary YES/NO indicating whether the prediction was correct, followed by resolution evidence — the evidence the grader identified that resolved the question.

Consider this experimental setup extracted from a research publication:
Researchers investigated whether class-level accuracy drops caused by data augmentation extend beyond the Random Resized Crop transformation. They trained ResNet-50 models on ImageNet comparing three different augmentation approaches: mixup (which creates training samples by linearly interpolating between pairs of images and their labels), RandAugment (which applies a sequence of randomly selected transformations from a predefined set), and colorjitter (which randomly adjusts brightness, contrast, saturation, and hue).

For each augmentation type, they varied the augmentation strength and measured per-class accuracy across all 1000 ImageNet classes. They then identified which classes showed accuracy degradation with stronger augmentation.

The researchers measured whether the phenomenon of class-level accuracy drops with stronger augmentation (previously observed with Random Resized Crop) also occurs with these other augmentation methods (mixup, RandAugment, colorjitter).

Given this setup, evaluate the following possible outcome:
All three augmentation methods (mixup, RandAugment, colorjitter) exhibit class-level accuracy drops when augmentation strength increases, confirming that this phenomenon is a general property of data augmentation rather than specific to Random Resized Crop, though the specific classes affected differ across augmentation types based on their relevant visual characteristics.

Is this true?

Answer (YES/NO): YES